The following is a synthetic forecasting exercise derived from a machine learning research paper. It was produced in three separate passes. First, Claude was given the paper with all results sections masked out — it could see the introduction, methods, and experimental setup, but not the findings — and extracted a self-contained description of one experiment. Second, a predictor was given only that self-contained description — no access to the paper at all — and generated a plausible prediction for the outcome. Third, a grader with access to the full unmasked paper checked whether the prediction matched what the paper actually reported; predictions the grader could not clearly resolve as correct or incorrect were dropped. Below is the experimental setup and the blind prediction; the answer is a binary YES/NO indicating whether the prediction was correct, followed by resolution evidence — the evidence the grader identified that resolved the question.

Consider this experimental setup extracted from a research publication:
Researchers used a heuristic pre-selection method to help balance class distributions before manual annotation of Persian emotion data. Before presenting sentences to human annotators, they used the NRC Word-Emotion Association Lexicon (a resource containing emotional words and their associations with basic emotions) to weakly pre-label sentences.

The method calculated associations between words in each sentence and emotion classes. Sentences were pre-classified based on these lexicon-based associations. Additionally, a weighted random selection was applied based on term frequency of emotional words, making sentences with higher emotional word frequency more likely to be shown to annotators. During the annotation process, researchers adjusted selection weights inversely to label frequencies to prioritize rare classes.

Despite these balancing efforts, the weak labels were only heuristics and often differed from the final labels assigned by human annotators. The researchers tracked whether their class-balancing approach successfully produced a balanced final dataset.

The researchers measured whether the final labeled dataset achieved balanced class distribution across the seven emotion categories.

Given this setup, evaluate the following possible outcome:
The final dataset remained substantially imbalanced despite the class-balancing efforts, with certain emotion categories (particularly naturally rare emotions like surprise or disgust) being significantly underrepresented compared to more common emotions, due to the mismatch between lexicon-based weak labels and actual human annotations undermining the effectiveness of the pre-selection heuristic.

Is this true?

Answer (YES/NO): NO